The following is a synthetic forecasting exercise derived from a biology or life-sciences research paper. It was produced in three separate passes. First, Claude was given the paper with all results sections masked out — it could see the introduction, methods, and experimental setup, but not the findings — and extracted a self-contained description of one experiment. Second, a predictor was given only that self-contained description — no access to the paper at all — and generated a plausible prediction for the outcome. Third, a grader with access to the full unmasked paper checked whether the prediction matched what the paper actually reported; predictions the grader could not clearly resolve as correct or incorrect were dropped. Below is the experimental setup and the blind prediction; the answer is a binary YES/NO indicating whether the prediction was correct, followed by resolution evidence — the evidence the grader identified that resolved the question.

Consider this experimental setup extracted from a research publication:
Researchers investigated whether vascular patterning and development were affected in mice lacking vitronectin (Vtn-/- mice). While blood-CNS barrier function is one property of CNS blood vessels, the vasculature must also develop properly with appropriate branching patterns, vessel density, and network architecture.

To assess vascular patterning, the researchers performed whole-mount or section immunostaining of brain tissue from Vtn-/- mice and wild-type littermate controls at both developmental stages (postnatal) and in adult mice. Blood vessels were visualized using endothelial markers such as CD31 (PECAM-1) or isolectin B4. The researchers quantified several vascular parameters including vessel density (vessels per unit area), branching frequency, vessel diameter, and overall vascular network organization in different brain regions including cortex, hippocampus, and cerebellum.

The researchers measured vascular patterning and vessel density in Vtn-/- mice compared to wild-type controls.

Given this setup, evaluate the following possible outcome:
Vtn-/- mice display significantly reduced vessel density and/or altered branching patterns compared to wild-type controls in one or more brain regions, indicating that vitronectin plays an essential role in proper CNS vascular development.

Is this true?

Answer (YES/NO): NO